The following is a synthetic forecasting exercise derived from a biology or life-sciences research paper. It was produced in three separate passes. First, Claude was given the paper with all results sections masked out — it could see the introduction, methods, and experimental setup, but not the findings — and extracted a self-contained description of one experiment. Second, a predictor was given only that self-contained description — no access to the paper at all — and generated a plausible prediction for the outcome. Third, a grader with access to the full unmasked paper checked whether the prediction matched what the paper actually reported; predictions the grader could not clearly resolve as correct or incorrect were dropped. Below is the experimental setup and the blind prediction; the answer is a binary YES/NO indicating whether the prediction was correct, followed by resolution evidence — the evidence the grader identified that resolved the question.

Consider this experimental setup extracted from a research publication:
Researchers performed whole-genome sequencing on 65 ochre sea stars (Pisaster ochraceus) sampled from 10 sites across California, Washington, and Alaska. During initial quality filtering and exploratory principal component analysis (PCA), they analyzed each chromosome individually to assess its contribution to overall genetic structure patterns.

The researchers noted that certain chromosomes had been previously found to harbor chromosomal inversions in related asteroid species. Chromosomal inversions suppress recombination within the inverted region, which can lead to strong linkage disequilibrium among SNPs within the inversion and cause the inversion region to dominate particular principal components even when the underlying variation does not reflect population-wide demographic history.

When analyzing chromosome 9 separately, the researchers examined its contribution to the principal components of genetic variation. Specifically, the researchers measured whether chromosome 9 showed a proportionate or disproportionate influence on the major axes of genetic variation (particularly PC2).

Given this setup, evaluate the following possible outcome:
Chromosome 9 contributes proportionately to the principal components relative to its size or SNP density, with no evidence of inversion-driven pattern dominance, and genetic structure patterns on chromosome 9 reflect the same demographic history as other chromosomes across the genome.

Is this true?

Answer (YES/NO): NO